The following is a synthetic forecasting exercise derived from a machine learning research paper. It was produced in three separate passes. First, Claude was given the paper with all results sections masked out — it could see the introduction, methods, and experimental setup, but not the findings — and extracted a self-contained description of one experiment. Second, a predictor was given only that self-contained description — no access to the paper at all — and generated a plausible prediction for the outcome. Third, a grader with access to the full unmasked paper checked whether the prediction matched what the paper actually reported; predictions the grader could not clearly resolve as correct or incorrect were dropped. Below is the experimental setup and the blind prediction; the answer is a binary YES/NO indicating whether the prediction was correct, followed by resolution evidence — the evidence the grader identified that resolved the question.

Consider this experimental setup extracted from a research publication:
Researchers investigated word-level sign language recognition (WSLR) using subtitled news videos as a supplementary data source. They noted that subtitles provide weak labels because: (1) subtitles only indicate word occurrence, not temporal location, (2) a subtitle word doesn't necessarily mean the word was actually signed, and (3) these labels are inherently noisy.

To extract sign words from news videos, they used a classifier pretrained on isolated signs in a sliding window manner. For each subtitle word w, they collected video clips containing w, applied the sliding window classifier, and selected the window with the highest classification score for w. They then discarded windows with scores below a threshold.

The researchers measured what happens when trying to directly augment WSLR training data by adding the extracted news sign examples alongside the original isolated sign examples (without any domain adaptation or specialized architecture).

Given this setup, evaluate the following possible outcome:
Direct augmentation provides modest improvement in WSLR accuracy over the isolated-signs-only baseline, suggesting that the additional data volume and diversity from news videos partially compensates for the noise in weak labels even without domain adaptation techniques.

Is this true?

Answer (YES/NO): NO